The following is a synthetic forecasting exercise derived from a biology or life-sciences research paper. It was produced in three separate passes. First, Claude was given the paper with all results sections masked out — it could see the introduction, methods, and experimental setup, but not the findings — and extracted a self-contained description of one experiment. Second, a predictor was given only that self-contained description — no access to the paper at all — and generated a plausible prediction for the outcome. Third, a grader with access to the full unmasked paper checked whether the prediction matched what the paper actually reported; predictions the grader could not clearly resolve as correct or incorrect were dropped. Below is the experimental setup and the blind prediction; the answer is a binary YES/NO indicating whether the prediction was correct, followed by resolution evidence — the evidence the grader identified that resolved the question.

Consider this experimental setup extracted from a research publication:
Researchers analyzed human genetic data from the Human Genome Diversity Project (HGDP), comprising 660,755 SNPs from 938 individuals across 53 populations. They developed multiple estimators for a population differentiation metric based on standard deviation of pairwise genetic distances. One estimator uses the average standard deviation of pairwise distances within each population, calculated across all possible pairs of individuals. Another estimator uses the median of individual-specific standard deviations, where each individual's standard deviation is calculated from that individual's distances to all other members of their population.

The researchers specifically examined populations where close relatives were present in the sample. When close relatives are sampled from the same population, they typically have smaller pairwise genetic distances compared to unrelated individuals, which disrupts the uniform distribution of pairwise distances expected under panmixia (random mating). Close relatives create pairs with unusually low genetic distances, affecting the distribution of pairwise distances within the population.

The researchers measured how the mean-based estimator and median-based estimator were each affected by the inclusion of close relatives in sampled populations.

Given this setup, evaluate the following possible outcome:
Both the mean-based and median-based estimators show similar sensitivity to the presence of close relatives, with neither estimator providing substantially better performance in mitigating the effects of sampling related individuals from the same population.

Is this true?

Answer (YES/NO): NO